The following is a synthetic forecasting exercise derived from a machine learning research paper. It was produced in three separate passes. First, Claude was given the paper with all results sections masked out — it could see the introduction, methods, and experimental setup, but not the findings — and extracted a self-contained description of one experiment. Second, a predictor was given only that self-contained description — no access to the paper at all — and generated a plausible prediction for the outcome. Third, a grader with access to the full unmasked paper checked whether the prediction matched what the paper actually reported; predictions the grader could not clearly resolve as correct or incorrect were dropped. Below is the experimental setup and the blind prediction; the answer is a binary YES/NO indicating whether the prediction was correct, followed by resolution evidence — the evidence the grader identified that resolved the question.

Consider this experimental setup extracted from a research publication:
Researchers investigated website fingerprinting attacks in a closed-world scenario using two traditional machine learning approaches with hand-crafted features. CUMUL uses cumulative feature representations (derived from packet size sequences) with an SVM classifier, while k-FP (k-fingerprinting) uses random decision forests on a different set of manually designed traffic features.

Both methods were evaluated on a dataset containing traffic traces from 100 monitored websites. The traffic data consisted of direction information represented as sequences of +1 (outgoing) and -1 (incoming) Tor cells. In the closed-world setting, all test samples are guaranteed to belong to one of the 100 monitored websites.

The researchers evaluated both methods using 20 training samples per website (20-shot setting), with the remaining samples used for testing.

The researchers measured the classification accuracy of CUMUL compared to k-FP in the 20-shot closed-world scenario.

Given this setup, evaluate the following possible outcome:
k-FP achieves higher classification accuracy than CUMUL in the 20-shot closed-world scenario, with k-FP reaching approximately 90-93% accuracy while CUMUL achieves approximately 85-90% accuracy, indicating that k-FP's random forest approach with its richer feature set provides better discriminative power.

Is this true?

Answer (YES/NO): NO